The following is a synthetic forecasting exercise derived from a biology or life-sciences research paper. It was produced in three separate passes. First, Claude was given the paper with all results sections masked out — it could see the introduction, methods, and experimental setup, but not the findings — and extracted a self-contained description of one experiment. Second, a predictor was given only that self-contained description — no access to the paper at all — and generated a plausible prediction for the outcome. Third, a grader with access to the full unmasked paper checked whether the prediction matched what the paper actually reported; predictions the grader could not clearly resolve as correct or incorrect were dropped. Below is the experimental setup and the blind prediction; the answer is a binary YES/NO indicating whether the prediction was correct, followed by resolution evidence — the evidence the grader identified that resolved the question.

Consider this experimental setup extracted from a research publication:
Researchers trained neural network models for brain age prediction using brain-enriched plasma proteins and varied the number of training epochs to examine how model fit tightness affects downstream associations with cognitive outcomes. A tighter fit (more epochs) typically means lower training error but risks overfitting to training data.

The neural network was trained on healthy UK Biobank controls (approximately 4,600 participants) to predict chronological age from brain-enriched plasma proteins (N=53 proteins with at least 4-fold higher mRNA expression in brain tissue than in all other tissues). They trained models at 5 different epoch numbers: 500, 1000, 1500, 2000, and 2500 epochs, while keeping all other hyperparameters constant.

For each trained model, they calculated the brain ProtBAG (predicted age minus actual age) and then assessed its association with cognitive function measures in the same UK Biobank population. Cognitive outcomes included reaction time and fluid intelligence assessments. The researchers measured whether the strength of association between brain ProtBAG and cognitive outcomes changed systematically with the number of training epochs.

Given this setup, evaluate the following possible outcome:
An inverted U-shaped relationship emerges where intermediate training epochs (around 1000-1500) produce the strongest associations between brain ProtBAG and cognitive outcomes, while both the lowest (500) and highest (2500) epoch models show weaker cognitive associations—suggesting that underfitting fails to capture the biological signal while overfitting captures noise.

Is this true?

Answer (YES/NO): NO